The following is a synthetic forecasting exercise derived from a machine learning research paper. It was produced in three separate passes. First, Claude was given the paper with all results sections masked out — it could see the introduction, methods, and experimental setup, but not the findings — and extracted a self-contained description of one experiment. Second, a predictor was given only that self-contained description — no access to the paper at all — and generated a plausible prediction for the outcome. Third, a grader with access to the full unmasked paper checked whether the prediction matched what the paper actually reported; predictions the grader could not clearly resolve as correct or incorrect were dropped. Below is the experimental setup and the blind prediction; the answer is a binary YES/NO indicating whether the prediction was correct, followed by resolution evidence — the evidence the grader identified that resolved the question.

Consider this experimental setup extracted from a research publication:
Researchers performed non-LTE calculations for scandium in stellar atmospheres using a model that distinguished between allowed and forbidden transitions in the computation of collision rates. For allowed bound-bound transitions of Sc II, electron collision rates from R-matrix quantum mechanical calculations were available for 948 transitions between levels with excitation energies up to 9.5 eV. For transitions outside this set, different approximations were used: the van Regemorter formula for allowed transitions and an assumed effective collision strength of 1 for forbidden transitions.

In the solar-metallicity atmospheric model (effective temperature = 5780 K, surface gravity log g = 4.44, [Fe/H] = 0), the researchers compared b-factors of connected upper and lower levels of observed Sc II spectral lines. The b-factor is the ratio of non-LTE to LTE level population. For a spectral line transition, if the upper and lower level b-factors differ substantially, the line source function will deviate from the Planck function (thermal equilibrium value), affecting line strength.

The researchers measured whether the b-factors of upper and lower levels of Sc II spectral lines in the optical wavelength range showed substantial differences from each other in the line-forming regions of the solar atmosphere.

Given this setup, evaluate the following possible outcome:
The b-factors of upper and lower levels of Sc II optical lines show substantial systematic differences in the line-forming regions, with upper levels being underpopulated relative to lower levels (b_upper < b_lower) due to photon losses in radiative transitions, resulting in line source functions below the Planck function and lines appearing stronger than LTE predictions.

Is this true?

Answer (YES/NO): NO